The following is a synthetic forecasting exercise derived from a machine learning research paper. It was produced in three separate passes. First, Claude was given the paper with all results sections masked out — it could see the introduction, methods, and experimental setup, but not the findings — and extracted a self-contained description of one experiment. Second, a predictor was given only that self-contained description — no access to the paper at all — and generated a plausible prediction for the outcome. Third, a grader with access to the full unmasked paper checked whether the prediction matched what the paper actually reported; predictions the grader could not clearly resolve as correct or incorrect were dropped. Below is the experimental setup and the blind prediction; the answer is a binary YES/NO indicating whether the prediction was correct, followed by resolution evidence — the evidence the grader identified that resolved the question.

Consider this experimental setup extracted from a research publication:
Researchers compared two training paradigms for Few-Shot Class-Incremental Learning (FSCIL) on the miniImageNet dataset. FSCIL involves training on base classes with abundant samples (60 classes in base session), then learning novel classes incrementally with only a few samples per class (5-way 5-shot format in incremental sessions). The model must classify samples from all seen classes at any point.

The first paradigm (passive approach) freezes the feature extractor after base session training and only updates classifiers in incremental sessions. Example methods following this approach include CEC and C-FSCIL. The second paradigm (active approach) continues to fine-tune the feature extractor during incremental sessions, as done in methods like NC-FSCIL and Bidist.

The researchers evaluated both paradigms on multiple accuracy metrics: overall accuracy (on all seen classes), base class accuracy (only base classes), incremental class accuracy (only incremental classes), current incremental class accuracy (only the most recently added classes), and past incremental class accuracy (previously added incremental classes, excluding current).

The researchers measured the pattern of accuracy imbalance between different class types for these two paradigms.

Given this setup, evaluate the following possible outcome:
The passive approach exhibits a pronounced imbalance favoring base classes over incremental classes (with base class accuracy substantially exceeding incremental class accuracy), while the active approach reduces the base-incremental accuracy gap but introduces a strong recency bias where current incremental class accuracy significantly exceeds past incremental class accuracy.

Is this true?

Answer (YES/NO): YES